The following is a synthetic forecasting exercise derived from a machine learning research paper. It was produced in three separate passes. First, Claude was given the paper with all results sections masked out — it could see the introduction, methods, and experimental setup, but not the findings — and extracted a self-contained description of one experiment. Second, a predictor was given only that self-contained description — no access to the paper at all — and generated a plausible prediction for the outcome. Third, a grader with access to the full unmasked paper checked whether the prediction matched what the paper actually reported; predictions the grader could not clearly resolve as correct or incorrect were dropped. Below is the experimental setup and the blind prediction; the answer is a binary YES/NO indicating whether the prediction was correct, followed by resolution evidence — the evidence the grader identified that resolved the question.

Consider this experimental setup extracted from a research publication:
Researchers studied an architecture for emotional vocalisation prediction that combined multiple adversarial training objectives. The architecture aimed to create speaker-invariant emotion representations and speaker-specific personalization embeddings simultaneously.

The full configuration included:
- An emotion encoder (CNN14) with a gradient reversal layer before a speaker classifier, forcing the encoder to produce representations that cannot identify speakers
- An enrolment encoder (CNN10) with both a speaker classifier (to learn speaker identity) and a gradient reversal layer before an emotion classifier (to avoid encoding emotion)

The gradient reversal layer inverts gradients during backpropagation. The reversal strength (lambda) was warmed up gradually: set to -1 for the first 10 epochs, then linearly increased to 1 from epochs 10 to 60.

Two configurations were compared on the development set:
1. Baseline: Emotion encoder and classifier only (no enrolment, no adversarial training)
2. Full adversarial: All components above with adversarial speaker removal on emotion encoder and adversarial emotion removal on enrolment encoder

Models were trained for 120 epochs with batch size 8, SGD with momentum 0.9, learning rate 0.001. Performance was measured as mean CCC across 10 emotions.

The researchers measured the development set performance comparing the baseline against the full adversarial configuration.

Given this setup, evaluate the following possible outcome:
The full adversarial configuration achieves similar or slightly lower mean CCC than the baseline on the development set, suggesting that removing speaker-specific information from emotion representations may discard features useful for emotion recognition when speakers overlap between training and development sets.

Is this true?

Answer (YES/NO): YES